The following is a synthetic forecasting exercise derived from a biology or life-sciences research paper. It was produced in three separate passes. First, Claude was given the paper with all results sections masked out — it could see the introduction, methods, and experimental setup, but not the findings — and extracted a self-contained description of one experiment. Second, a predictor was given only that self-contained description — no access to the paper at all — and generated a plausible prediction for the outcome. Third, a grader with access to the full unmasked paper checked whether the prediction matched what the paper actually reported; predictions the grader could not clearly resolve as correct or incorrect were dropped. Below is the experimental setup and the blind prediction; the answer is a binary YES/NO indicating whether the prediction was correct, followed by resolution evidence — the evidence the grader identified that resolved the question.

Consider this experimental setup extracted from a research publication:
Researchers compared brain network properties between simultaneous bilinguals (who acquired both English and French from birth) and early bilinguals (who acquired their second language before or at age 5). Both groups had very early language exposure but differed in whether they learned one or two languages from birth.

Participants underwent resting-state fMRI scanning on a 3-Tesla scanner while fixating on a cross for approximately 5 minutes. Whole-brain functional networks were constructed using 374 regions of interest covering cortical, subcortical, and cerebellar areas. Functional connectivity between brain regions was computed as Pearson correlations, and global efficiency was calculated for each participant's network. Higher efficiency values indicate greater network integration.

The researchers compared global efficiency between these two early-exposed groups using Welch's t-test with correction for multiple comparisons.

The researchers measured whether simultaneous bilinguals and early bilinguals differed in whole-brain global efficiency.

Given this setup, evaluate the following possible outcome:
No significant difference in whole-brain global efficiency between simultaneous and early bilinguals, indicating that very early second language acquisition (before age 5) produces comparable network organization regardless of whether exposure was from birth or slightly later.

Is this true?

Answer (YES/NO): YES